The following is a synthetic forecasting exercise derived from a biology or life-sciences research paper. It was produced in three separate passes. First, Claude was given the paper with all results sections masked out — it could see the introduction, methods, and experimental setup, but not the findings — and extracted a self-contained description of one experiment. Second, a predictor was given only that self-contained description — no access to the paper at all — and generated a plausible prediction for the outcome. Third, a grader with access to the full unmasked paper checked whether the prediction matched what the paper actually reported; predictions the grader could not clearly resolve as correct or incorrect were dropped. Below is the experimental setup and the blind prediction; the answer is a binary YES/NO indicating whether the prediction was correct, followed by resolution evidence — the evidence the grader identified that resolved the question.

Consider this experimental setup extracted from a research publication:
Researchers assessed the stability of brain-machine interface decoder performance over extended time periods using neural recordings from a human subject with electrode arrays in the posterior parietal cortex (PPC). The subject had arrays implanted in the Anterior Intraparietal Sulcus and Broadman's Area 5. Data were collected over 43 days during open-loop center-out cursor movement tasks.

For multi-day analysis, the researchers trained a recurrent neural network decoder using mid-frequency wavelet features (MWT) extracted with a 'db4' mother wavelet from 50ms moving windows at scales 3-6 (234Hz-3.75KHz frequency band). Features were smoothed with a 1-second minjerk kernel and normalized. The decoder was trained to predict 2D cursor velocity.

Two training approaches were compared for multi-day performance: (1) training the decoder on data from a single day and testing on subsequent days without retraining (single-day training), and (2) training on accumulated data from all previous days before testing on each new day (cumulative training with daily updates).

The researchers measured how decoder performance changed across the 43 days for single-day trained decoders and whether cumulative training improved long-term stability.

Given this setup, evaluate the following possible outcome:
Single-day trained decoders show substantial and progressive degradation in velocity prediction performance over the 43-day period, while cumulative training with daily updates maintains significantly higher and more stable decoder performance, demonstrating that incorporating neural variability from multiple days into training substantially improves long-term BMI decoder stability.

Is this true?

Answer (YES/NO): NO